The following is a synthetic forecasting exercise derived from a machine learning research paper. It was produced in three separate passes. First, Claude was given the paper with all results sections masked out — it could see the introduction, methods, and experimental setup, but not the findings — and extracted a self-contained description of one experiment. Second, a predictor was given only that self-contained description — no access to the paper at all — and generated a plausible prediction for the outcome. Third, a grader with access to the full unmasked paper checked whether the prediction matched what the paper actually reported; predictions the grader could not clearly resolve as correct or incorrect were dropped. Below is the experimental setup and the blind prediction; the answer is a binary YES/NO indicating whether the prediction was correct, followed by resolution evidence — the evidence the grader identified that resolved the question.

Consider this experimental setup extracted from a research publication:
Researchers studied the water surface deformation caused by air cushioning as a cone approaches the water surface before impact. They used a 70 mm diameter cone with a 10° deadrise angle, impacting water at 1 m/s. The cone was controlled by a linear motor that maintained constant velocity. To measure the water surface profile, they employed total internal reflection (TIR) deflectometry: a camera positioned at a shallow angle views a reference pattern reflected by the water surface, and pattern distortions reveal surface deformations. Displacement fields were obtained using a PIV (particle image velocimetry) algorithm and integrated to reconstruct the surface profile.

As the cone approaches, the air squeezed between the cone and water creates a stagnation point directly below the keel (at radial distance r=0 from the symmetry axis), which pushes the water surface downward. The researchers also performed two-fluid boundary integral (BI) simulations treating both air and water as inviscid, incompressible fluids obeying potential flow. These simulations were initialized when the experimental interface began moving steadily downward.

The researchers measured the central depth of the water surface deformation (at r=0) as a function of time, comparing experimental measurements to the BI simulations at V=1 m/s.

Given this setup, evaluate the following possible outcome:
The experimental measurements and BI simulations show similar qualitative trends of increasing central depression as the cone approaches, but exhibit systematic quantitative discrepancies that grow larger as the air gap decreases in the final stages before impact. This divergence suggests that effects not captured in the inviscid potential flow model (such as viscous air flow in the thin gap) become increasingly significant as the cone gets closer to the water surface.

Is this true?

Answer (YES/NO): NO